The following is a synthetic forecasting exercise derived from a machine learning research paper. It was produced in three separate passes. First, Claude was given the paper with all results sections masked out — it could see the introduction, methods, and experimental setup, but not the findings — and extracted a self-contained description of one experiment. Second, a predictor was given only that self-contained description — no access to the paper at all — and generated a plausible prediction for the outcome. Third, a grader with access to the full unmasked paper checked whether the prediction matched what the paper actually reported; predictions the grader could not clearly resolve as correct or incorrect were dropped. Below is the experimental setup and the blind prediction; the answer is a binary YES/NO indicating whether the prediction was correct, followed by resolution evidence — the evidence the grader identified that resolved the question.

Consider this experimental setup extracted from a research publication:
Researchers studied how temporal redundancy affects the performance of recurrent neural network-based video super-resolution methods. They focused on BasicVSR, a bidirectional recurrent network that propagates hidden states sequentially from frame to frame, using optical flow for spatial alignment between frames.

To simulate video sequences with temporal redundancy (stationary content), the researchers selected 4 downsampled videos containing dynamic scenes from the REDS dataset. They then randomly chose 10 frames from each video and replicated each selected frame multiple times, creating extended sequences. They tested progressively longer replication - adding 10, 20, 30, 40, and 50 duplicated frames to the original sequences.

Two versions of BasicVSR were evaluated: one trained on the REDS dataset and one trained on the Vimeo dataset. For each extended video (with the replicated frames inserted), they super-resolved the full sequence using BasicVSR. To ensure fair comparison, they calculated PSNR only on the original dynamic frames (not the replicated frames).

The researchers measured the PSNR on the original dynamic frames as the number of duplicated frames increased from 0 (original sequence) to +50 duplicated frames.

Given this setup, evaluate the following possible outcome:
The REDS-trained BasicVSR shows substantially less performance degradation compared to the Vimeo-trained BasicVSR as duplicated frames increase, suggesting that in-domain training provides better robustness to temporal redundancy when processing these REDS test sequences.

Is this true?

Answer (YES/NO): NO